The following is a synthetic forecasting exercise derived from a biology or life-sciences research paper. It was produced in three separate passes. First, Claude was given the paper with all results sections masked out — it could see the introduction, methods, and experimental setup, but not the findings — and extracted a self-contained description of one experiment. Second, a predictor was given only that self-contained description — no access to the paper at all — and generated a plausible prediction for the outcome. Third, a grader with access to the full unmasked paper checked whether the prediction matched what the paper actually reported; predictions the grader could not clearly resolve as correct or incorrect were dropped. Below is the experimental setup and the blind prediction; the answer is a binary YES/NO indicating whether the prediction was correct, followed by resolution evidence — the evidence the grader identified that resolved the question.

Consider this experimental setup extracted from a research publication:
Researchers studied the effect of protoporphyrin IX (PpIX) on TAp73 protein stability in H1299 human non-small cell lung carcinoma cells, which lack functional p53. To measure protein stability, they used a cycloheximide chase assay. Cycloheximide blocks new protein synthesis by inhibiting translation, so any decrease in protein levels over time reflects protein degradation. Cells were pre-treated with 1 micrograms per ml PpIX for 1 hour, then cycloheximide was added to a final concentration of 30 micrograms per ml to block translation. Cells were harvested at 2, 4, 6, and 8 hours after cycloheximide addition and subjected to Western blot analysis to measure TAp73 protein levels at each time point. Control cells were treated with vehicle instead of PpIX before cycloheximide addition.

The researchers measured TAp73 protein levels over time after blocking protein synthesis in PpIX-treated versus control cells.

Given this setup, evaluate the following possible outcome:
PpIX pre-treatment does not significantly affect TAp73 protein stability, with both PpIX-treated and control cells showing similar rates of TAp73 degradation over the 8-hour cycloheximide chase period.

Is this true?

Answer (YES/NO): NO